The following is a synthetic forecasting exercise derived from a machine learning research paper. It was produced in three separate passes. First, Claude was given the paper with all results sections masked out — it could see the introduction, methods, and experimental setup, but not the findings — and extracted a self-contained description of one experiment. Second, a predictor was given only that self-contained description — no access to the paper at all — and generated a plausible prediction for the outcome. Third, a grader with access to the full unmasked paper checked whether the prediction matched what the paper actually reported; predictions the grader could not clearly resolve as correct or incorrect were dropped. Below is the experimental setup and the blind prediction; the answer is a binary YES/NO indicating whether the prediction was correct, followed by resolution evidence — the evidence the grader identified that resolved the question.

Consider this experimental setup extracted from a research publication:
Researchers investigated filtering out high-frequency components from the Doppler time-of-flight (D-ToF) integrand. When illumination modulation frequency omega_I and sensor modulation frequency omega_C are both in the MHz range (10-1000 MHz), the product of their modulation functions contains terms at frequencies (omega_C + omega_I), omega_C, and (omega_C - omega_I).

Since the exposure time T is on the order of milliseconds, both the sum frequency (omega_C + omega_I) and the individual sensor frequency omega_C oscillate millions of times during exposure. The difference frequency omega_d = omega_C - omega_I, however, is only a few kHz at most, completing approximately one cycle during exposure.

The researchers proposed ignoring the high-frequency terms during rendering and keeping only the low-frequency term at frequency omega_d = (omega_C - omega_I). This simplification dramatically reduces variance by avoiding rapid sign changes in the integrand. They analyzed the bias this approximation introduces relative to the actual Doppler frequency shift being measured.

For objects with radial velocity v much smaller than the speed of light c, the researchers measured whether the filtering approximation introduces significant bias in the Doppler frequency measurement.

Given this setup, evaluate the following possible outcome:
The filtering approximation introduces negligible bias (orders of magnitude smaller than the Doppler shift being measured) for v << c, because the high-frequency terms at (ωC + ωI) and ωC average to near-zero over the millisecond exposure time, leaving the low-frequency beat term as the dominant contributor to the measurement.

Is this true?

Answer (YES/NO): YES